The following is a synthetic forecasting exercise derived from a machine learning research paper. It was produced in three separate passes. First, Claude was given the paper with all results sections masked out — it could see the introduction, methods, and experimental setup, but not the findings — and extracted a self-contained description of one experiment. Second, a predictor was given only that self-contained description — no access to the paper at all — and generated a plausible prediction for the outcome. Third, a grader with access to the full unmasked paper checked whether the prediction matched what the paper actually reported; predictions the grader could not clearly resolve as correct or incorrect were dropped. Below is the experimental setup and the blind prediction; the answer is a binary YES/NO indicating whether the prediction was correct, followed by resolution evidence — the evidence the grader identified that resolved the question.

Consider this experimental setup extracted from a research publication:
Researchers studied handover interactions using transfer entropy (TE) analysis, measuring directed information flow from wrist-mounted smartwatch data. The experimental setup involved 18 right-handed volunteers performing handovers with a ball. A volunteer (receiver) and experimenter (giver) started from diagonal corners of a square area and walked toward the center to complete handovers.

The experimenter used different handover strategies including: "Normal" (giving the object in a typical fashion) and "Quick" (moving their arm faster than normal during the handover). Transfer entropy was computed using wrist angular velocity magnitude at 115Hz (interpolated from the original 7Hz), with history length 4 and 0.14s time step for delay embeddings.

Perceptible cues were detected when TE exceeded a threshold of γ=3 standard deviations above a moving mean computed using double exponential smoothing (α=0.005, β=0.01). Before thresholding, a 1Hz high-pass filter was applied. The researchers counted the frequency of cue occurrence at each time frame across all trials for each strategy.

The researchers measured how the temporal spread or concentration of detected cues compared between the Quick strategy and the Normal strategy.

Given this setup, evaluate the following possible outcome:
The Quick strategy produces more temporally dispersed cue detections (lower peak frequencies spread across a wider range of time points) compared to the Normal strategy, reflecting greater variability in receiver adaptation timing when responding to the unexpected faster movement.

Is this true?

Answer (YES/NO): YES